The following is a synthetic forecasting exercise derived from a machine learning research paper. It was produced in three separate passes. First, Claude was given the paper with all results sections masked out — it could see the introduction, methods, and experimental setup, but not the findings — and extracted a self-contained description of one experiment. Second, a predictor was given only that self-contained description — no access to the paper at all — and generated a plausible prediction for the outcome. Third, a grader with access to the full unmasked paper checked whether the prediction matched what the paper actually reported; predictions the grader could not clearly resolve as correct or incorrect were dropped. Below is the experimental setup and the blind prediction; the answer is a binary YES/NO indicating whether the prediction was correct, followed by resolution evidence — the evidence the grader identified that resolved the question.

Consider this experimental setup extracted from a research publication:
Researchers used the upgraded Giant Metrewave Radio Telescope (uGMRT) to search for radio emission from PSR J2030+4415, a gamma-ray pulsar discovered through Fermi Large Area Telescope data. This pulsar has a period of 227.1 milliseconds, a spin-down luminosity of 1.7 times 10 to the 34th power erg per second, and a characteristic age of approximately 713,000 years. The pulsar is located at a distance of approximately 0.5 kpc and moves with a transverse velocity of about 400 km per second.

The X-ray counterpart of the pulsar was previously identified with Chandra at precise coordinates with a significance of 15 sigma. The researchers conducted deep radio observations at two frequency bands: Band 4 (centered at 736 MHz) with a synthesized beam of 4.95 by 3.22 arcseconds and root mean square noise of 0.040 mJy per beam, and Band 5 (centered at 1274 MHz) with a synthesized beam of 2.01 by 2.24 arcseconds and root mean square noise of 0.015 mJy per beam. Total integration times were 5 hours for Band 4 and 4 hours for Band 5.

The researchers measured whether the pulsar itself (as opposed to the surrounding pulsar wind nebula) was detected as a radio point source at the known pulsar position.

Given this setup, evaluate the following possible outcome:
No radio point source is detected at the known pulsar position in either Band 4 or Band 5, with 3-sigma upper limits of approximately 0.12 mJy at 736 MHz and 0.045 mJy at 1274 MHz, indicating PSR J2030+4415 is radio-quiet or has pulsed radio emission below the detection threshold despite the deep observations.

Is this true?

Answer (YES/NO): NO